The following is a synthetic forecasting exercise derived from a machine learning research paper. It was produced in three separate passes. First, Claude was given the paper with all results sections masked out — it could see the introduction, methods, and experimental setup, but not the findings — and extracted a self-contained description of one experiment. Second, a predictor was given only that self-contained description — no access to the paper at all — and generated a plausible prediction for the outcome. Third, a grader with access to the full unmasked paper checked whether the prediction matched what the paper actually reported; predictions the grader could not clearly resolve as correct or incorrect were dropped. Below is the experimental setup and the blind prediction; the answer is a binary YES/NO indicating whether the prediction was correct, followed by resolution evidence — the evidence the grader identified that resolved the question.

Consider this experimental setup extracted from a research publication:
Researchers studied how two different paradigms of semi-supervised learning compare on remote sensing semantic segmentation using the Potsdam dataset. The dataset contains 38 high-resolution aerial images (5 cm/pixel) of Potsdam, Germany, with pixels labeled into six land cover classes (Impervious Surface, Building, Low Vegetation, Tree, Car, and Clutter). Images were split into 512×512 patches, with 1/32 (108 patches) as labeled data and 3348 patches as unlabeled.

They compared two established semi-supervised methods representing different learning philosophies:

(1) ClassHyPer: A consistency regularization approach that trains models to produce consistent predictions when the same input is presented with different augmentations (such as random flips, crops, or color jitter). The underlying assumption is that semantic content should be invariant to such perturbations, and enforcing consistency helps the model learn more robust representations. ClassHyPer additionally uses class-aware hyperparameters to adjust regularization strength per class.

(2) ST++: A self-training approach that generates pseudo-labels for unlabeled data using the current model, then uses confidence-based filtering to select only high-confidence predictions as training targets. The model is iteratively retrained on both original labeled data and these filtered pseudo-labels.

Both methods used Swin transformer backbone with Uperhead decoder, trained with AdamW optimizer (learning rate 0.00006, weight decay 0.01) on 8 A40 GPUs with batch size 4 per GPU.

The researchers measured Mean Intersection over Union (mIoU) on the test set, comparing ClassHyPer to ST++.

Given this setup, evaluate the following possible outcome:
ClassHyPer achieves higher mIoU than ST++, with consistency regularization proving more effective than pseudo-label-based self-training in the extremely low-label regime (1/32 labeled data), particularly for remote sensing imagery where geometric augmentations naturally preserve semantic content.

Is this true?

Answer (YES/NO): YES